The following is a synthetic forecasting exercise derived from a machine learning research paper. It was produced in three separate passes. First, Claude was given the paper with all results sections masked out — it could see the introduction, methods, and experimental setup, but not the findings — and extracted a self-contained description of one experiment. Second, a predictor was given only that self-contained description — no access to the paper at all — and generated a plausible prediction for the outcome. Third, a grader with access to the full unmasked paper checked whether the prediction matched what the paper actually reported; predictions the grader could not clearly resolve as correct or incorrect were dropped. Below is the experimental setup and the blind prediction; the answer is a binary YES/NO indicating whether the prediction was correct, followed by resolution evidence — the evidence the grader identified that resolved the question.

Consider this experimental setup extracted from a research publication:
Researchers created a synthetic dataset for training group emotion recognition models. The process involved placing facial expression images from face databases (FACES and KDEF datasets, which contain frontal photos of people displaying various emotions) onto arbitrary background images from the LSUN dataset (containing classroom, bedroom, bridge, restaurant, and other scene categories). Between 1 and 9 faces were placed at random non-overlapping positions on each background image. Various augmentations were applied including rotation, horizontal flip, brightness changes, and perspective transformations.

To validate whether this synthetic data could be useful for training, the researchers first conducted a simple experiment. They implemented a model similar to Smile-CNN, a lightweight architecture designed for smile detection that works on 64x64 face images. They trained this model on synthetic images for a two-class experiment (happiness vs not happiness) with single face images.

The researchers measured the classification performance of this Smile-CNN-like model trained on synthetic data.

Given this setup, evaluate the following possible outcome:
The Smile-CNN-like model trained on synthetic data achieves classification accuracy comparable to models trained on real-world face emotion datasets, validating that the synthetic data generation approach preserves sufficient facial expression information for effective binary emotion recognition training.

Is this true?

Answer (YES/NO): NO